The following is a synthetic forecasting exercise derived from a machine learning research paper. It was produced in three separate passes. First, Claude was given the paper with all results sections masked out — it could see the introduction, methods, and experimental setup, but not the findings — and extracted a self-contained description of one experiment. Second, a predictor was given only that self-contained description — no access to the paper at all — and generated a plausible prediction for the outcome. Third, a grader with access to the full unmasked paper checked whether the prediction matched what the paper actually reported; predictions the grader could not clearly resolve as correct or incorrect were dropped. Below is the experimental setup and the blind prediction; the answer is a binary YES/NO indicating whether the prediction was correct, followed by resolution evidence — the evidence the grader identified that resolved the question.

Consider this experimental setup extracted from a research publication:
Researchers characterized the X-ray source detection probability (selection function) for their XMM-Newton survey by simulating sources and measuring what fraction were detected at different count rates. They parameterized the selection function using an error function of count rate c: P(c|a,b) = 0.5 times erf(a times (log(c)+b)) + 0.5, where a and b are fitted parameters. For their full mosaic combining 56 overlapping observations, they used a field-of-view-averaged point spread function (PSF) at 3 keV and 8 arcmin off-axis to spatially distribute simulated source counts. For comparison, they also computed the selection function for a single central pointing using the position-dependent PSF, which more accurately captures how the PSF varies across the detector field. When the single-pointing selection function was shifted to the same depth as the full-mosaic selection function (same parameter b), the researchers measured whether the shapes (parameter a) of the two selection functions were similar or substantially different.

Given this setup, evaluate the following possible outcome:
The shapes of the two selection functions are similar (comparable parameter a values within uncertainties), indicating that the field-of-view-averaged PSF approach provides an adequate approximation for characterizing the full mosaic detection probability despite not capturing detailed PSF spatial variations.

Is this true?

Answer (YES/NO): YES